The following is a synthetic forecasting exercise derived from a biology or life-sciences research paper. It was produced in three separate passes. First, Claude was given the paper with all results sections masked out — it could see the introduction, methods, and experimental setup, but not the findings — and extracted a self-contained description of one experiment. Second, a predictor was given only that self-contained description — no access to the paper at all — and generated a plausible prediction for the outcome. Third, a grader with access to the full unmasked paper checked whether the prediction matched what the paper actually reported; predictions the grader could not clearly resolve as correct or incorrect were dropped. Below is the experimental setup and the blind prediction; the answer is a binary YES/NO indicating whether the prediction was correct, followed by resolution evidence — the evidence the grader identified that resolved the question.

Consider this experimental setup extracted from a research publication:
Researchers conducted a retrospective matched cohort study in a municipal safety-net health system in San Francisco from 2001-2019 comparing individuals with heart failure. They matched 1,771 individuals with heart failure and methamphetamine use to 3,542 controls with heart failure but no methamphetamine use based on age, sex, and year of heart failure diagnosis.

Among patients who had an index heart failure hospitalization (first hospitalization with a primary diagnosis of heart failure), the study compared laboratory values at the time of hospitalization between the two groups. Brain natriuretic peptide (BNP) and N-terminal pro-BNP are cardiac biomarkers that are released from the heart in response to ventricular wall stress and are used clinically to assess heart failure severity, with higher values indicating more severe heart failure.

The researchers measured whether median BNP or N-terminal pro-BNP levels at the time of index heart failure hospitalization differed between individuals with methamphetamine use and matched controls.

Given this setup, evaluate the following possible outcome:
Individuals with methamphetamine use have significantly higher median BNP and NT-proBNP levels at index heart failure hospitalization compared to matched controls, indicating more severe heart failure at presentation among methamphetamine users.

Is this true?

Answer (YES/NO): NO